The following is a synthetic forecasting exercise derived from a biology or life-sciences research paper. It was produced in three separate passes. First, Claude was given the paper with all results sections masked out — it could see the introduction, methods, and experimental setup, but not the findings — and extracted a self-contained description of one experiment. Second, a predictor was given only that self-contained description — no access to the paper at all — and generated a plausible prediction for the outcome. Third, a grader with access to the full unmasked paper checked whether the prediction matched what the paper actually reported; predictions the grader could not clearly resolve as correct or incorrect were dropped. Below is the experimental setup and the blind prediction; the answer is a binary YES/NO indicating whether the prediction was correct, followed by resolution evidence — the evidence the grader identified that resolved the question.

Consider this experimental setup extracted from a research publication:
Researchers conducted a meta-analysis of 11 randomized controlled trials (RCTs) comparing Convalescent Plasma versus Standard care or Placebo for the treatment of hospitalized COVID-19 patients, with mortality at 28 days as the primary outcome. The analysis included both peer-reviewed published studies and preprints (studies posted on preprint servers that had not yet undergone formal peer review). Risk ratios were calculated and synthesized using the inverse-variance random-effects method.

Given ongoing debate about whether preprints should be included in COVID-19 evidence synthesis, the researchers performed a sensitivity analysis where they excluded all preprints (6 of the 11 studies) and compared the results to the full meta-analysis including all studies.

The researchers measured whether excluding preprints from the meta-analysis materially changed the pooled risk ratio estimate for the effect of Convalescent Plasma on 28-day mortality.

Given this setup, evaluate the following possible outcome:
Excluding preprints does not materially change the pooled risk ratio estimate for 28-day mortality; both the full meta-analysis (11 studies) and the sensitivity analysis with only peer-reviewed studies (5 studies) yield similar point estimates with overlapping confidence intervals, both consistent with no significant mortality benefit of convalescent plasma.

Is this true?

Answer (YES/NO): YES